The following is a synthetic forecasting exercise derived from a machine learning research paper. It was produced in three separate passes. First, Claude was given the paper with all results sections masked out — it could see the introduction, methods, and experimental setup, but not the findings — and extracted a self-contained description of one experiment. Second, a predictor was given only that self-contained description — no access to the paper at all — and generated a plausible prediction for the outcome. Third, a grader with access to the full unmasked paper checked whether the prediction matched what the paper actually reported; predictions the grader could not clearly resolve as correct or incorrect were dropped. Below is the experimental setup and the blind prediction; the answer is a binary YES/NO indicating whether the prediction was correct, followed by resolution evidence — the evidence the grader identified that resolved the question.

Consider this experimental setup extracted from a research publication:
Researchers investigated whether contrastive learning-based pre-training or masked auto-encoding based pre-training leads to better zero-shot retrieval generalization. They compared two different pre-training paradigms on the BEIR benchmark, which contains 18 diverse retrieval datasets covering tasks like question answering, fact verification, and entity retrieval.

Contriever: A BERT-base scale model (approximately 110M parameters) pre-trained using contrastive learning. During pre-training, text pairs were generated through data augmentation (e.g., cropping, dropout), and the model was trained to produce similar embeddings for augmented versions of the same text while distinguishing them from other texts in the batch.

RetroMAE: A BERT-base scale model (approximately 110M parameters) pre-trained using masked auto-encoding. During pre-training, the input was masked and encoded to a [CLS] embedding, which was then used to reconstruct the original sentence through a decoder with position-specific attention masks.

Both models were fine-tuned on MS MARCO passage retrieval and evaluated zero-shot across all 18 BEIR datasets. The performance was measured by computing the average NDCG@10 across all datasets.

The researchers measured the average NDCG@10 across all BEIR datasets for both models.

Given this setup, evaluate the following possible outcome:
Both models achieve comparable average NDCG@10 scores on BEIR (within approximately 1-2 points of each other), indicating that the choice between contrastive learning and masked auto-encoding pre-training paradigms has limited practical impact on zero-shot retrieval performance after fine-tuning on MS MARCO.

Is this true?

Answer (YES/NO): YES